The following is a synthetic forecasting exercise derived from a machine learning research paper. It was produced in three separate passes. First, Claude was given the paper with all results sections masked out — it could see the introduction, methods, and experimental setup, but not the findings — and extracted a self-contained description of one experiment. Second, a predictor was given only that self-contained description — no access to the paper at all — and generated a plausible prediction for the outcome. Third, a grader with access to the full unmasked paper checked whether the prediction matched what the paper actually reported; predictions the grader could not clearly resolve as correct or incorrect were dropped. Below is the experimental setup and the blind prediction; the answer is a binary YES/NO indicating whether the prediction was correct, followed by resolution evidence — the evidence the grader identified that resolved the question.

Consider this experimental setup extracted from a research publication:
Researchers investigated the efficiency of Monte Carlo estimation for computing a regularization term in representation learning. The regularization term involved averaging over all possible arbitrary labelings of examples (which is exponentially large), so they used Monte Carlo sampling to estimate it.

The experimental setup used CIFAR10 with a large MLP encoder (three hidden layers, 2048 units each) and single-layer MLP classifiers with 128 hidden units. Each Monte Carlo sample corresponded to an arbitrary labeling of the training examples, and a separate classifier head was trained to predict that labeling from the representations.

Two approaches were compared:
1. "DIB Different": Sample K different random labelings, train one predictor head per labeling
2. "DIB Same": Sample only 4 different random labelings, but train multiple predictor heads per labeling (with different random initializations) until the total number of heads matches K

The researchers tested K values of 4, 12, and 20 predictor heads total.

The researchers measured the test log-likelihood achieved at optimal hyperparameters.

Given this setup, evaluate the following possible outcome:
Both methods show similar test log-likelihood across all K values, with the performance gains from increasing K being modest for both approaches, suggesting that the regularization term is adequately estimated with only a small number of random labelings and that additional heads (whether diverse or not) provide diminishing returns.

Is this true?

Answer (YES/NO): NO